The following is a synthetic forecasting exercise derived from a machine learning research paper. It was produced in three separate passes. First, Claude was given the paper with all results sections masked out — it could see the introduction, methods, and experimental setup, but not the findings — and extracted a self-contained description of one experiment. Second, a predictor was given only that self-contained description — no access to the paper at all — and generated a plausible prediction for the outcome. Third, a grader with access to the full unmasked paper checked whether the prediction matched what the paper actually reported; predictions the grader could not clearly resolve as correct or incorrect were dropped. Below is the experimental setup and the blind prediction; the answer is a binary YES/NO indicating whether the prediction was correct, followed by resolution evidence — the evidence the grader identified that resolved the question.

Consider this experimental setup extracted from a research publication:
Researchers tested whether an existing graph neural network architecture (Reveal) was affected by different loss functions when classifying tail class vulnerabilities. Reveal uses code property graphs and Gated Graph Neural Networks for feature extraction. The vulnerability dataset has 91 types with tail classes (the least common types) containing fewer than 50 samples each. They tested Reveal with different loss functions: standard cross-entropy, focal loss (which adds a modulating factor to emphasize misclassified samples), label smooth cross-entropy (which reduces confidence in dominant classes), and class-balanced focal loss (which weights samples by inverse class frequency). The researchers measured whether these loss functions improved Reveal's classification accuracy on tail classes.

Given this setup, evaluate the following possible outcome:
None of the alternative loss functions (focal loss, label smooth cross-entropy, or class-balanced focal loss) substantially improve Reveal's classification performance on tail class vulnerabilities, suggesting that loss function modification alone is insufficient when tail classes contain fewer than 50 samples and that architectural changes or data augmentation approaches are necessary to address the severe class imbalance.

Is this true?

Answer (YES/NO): YES